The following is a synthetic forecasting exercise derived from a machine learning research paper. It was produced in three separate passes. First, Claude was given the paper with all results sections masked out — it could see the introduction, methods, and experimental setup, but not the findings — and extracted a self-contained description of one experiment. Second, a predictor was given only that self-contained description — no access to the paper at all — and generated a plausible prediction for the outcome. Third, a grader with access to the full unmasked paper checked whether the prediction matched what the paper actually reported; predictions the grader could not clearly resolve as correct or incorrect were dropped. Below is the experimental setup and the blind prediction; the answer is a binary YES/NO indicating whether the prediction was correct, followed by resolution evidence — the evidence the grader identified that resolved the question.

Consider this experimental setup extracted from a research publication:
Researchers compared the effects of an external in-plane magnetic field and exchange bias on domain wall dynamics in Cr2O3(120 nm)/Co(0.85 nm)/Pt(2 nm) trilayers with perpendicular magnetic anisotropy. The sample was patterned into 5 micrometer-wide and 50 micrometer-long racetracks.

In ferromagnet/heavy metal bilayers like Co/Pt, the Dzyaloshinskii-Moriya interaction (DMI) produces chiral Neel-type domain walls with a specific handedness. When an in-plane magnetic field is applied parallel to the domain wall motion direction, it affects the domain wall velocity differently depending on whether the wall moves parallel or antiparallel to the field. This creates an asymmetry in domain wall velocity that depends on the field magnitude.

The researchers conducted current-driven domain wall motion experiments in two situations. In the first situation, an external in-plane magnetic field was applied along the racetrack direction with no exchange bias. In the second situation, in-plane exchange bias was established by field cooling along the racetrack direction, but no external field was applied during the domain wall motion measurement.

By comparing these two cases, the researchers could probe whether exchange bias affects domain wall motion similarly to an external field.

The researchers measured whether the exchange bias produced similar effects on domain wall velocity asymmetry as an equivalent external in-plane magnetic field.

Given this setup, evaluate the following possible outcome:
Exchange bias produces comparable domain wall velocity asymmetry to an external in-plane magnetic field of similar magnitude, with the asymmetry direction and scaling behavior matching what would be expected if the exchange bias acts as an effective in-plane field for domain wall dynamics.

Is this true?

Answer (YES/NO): YES